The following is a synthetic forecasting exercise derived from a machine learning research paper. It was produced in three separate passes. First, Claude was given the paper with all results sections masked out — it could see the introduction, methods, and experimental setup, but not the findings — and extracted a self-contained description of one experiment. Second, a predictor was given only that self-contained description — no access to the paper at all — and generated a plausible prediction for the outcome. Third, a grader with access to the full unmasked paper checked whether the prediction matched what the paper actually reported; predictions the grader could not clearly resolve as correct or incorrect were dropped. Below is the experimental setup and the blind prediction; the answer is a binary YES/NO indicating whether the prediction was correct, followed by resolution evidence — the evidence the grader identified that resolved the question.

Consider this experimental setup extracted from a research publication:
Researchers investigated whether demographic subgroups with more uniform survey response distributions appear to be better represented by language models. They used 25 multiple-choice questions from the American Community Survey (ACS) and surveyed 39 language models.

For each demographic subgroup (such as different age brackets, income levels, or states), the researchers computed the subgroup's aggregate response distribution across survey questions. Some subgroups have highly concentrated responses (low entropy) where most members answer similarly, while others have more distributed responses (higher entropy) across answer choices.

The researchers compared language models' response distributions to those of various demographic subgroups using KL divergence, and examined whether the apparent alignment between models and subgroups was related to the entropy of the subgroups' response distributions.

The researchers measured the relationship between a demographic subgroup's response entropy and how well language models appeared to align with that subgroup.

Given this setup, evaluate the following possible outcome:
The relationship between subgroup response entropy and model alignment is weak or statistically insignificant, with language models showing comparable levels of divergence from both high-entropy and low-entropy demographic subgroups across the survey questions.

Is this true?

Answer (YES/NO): NO